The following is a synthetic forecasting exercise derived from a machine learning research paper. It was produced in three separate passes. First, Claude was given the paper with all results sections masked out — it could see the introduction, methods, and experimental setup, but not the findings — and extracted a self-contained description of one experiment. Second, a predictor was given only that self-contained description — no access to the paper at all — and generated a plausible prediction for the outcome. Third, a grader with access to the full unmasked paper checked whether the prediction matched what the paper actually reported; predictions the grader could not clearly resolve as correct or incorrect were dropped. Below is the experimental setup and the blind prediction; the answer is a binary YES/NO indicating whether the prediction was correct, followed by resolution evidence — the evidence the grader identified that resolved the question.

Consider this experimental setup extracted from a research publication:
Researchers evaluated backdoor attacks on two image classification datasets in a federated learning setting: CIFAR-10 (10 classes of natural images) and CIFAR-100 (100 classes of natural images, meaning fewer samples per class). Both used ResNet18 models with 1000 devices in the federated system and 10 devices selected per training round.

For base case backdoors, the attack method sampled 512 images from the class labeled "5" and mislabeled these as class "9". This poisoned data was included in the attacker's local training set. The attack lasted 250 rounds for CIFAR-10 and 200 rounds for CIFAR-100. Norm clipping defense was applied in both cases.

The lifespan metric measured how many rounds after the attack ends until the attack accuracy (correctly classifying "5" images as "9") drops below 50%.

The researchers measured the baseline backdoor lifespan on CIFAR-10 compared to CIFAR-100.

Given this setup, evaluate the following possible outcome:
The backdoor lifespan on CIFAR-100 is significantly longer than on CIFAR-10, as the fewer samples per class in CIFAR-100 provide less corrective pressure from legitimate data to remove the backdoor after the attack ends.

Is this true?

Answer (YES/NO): YES